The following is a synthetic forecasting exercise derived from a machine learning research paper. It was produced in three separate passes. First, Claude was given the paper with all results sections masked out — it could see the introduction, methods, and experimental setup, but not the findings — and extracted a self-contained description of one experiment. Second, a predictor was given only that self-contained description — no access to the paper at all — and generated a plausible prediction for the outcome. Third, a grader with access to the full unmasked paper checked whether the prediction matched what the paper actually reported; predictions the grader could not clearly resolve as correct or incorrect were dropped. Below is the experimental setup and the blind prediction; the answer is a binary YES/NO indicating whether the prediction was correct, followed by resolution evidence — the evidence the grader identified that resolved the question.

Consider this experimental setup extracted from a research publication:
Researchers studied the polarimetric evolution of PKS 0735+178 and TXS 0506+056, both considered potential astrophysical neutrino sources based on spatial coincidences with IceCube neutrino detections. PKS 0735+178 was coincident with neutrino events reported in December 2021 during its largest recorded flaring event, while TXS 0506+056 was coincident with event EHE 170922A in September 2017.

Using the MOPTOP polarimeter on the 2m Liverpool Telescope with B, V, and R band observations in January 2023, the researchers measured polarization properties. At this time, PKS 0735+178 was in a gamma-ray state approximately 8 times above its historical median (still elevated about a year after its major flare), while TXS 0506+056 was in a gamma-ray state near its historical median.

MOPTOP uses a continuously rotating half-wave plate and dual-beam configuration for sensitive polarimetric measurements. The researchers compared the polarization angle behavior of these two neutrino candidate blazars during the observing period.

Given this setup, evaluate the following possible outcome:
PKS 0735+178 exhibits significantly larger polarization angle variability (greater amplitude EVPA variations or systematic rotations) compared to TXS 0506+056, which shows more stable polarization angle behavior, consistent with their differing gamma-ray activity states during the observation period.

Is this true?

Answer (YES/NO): YES